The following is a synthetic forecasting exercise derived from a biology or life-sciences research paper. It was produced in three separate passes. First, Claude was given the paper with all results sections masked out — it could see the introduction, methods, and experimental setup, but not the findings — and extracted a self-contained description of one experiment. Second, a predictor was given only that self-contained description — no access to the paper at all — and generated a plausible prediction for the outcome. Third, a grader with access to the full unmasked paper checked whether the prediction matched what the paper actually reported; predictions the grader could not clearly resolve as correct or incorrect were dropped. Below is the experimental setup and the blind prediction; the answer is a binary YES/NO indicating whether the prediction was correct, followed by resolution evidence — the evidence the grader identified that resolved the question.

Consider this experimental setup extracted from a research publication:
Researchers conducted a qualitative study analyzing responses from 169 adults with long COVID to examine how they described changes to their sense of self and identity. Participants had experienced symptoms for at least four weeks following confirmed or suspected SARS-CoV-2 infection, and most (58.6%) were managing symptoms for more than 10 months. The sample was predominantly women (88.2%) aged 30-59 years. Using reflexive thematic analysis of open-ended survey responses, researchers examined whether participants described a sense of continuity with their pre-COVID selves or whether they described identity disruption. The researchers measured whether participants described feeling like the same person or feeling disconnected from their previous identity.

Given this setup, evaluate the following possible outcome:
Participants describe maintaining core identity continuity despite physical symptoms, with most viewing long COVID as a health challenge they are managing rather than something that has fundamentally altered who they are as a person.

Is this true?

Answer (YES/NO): NO